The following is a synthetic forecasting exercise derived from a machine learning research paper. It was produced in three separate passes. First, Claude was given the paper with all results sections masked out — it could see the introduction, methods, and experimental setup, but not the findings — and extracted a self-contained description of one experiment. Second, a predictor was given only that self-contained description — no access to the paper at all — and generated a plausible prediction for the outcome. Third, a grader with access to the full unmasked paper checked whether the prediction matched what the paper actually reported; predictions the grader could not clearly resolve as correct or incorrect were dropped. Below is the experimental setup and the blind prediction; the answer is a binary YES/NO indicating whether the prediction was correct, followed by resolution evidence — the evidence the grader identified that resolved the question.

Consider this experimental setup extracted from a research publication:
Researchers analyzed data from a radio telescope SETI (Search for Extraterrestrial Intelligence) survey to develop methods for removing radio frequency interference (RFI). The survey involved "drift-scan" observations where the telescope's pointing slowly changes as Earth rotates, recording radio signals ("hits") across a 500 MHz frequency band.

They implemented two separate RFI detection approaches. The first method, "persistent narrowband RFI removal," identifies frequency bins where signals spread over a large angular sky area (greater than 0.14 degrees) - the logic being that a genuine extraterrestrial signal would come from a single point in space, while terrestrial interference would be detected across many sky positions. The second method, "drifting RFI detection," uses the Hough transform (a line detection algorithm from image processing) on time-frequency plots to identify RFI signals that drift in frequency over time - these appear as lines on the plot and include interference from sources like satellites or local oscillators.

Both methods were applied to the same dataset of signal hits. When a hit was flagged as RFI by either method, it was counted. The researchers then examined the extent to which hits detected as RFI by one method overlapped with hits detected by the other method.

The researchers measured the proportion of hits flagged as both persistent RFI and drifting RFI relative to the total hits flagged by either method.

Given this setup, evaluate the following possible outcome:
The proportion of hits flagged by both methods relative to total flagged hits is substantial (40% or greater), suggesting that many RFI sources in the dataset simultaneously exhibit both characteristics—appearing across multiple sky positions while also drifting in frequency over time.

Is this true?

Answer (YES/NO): YES